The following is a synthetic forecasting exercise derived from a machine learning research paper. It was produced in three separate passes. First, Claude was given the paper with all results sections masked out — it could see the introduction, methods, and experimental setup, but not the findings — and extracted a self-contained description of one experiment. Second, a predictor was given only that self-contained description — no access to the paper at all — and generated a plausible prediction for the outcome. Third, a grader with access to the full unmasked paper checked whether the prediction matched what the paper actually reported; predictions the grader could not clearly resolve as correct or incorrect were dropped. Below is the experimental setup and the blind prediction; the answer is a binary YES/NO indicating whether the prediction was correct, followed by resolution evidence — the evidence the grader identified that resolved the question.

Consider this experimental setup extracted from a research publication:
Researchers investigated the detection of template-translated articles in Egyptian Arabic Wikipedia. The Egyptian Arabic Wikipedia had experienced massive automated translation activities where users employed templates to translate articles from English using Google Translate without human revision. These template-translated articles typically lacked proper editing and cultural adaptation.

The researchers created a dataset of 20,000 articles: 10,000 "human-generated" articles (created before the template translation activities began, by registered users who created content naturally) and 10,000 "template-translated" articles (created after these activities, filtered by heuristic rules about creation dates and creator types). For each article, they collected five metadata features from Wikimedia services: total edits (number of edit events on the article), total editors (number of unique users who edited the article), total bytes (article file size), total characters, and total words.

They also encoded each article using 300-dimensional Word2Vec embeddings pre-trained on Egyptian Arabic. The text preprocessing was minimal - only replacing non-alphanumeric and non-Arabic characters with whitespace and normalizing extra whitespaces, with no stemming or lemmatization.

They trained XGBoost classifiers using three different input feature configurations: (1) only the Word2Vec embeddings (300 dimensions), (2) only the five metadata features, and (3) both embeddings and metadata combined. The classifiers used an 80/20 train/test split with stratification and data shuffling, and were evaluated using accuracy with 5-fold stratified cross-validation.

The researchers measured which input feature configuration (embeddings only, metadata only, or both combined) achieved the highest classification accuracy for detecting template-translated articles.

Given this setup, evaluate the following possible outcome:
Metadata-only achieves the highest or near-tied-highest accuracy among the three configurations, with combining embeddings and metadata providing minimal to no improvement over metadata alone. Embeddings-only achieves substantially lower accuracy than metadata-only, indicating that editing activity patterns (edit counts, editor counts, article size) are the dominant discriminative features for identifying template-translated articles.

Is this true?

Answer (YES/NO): NO